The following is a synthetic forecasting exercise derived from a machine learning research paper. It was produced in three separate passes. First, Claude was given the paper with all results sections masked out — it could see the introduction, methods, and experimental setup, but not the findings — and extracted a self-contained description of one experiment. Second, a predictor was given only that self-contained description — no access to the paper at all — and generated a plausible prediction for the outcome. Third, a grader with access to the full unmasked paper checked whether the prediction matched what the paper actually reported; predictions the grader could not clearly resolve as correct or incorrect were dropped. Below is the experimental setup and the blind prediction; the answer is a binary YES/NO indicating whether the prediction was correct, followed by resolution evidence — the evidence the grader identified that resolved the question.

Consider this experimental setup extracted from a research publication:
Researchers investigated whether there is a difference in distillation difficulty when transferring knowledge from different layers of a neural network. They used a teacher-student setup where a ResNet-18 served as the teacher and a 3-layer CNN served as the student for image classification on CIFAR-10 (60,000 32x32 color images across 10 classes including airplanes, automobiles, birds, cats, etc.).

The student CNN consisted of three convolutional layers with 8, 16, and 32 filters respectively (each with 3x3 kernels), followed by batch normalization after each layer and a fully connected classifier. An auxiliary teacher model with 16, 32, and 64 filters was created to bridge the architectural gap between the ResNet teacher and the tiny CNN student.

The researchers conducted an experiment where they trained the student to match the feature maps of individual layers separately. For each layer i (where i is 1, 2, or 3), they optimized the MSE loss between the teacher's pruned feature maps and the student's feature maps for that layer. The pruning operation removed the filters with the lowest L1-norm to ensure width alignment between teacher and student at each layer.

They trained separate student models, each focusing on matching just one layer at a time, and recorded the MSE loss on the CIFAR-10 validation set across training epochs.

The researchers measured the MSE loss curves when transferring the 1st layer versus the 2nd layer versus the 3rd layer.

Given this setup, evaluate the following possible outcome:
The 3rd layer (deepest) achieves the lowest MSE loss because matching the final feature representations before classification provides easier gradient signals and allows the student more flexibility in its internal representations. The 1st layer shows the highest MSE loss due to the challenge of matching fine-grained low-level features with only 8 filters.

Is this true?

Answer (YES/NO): NO